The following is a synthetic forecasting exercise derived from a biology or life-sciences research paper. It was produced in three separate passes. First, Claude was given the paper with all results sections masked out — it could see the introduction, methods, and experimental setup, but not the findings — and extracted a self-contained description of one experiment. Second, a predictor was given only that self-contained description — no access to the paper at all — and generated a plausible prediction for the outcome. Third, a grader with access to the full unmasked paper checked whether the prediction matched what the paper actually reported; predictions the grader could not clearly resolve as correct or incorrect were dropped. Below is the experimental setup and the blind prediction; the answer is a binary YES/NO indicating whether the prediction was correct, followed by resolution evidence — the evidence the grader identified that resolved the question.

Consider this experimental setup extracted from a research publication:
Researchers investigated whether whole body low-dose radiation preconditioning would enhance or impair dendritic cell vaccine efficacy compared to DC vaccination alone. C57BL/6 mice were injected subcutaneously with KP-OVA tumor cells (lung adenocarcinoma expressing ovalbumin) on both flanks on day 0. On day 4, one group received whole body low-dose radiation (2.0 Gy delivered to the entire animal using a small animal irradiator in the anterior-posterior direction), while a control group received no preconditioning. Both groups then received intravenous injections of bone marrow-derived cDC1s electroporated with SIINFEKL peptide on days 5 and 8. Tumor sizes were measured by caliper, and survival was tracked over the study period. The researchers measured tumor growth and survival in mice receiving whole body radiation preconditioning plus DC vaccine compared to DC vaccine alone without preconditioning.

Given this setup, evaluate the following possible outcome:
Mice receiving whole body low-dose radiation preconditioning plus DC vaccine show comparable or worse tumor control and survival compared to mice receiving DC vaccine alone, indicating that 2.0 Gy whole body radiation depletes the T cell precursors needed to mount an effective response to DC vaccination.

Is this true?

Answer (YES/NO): NO